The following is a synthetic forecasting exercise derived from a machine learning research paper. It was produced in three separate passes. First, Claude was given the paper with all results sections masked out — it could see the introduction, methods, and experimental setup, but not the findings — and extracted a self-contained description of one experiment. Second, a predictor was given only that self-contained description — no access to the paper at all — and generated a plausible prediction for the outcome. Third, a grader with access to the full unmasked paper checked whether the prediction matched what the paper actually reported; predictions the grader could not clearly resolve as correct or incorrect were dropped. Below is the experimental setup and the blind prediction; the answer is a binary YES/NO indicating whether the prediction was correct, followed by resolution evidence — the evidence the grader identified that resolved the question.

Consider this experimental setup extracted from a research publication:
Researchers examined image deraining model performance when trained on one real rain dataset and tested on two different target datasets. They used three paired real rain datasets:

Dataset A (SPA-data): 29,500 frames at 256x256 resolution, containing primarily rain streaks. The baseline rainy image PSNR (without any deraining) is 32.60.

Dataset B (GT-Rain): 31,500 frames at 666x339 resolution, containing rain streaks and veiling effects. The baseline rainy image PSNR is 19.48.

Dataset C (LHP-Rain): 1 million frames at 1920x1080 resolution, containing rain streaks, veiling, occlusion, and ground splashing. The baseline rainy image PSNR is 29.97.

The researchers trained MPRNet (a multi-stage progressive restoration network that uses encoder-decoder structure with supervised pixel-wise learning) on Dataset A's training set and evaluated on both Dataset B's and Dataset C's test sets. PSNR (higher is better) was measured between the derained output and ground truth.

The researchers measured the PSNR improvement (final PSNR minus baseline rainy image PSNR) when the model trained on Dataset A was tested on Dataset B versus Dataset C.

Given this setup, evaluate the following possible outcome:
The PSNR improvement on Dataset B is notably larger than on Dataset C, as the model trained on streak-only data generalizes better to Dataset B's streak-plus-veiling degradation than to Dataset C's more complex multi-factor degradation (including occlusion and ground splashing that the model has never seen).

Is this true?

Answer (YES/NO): YES